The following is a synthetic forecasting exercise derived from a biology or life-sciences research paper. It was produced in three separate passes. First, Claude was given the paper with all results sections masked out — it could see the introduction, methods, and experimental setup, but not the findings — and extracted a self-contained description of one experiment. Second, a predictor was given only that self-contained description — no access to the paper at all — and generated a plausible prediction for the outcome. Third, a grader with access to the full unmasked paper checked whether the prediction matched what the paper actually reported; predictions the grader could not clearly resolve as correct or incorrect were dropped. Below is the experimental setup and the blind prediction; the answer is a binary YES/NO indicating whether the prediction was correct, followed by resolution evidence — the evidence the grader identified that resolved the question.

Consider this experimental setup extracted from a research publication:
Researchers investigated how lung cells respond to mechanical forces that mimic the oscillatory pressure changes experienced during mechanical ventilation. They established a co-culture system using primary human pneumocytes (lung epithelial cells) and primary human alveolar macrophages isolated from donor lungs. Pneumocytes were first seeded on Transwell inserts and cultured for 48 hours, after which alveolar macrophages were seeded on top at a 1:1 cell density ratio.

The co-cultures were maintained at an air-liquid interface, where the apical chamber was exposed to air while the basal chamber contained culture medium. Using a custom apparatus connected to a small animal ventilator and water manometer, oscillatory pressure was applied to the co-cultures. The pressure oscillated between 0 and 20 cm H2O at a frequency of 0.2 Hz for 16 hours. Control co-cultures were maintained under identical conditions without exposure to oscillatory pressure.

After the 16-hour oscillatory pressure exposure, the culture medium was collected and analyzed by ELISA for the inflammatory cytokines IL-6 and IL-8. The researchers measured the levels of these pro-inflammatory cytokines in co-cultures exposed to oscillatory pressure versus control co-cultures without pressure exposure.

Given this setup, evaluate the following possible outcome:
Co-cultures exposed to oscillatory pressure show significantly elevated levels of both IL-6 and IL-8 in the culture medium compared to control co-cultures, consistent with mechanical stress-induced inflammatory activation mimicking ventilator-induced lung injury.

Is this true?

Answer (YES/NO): YES